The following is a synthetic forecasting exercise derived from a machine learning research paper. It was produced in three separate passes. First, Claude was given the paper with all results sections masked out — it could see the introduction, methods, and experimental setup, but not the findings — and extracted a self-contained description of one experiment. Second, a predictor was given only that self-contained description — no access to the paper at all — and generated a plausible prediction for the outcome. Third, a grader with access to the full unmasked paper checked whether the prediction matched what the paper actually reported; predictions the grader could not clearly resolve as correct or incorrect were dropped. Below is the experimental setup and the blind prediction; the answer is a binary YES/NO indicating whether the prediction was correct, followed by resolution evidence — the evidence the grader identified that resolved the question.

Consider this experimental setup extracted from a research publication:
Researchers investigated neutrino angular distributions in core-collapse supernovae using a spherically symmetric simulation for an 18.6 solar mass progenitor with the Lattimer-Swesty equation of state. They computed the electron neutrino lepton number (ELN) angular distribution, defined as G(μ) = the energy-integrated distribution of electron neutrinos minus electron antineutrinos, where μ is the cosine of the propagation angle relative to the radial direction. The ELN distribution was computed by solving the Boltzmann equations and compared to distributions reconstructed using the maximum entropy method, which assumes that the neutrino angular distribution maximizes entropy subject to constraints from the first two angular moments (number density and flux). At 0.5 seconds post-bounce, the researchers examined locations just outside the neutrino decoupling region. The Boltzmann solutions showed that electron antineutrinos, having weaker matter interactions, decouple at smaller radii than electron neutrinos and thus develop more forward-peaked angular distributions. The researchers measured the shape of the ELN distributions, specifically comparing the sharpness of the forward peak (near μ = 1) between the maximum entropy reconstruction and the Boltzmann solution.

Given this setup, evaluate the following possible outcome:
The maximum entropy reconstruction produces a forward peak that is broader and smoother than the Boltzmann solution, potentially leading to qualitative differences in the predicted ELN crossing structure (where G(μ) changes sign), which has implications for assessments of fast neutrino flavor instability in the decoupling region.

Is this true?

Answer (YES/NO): YES